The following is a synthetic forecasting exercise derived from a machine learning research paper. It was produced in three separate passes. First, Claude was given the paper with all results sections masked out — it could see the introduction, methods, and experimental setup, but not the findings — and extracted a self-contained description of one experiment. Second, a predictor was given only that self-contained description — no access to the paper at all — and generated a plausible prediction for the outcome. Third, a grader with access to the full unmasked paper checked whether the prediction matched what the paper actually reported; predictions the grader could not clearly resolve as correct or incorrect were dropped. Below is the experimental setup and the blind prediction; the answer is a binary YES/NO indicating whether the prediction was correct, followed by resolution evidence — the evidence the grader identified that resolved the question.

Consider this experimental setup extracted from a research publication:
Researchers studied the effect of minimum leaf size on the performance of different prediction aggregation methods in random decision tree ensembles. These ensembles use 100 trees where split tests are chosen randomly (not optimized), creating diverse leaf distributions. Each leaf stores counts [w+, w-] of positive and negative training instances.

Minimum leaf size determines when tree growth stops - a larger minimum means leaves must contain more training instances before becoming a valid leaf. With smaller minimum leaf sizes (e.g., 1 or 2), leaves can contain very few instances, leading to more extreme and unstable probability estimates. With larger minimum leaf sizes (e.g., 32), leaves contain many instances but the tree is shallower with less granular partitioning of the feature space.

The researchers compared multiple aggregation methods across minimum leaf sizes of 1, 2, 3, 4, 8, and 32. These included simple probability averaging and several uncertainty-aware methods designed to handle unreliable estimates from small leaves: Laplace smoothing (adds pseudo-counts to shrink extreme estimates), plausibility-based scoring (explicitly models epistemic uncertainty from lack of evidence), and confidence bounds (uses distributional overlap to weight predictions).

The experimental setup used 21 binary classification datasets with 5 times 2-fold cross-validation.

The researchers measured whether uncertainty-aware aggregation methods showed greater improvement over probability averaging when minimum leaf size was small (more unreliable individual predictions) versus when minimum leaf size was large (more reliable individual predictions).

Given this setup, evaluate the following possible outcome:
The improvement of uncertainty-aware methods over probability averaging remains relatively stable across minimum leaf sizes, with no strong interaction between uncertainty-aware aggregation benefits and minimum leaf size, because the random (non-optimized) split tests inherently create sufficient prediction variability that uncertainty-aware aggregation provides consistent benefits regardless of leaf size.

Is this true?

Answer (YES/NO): NO